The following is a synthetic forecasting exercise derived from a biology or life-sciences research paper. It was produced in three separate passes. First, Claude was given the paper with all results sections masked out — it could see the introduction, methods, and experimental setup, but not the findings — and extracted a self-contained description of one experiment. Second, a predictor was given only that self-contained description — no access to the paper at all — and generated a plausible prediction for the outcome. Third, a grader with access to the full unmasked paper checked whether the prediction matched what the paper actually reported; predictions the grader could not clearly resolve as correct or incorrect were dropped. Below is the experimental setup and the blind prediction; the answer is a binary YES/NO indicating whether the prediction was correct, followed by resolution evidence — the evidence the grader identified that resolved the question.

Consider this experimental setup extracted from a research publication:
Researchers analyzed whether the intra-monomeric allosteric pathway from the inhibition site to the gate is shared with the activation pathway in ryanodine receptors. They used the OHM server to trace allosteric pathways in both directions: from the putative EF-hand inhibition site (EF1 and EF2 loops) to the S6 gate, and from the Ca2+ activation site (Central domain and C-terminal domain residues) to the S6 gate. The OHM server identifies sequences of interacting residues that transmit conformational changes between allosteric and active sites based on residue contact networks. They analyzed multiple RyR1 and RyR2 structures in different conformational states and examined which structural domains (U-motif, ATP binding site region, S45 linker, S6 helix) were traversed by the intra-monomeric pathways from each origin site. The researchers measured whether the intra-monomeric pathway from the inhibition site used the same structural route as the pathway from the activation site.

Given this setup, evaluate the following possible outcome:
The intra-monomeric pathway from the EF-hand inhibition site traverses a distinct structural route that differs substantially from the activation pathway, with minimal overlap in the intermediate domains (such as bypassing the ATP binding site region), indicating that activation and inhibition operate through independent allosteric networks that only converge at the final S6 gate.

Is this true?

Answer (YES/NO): NO